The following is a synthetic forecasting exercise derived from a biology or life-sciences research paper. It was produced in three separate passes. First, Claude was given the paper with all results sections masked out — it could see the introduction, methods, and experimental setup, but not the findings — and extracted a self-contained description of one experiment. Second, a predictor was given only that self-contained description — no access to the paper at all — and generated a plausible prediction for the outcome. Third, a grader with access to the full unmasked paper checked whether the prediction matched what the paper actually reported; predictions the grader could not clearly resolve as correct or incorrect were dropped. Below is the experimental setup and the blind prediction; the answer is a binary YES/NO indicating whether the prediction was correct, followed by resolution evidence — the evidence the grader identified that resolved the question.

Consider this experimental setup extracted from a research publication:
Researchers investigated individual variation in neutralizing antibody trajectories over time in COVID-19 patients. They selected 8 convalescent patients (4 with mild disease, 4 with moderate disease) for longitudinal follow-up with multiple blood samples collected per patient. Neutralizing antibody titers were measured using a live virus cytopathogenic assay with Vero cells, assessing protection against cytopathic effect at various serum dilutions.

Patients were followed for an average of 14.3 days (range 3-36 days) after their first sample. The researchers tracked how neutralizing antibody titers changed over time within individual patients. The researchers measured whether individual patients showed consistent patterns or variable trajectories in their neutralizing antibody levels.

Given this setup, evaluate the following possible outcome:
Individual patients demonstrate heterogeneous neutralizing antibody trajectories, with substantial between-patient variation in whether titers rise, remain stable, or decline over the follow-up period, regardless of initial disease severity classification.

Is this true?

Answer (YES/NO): YES